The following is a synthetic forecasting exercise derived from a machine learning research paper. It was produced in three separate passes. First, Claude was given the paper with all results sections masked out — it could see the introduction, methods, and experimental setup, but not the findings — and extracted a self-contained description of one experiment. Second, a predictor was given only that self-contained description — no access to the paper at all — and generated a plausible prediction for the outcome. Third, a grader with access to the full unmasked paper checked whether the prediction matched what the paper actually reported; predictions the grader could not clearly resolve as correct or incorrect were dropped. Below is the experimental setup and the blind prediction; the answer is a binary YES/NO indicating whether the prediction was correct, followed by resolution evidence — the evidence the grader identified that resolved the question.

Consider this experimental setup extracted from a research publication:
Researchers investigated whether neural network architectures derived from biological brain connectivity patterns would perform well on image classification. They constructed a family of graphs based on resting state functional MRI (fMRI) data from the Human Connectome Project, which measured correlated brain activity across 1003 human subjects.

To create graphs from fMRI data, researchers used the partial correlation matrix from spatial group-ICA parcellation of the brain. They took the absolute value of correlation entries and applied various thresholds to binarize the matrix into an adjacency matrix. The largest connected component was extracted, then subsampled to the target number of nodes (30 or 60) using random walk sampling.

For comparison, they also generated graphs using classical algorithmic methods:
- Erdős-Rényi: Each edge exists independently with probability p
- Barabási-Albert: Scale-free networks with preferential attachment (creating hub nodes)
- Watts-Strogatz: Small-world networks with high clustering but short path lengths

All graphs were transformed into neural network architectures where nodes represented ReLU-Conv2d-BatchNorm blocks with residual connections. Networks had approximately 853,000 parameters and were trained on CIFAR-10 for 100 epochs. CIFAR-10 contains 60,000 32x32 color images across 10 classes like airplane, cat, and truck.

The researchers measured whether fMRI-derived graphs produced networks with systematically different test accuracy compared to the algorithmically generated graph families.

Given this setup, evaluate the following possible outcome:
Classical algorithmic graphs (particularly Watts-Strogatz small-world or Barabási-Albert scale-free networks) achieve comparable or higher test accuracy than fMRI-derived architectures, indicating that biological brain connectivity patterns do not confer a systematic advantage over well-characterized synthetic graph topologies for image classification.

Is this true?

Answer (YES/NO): NO